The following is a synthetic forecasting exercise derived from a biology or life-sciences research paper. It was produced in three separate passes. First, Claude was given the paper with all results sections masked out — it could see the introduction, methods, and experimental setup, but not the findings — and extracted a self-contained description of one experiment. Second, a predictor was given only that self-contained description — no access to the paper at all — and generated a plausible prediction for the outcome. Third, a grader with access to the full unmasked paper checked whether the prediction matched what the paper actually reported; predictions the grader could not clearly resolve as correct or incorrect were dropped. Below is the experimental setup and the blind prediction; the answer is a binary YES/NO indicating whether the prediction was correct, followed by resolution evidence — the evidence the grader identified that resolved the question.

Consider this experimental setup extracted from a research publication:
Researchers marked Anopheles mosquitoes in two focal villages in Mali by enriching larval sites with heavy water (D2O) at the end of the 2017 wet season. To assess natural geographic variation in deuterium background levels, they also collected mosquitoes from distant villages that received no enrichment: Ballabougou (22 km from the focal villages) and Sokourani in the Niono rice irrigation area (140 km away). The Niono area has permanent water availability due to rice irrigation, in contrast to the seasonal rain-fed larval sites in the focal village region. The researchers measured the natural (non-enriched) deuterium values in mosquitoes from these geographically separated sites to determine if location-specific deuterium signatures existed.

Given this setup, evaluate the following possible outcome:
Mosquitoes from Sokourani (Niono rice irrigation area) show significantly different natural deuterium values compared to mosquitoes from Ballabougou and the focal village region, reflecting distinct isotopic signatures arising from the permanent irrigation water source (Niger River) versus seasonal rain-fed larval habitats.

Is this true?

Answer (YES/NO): NO